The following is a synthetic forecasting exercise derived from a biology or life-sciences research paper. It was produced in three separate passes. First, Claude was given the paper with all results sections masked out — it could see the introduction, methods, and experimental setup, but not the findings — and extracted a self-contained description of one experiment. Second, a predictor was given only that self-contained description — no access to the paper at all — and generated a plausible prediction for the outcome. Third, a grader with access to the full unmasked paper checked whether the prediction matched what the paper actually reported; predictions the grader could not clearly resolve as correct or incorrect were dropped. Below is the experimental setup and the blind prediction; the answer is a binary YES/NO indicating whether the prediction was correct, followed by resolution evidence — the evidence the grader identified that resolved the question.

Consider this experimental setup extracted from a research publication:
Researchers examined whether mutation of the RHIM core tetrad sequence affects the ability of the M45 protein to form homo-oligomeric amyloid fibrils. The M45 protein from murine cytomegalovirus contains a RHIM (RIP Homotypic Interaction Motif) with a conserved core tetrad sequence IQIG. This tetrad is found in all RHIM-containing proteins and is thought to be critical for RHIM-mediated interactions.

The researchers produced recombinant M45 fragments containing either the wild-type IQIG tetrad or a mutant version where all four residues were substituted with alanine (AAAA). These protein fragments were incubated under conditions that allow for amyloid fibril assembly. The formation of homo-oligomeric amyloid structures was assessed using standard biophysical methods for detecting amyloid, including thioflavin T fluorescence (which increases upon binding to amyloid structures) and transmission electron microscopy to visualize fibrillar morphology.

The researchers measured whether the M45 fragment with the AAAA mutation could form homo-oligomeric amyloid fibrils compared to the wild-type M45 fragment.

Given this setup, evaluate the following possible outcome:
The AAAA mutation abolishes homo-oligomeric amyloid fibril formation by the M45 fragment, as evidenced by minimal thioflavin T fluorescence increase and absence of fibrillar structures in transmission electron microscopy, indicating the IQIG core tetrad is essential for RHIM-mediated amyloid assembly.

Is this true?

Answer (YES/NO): YES